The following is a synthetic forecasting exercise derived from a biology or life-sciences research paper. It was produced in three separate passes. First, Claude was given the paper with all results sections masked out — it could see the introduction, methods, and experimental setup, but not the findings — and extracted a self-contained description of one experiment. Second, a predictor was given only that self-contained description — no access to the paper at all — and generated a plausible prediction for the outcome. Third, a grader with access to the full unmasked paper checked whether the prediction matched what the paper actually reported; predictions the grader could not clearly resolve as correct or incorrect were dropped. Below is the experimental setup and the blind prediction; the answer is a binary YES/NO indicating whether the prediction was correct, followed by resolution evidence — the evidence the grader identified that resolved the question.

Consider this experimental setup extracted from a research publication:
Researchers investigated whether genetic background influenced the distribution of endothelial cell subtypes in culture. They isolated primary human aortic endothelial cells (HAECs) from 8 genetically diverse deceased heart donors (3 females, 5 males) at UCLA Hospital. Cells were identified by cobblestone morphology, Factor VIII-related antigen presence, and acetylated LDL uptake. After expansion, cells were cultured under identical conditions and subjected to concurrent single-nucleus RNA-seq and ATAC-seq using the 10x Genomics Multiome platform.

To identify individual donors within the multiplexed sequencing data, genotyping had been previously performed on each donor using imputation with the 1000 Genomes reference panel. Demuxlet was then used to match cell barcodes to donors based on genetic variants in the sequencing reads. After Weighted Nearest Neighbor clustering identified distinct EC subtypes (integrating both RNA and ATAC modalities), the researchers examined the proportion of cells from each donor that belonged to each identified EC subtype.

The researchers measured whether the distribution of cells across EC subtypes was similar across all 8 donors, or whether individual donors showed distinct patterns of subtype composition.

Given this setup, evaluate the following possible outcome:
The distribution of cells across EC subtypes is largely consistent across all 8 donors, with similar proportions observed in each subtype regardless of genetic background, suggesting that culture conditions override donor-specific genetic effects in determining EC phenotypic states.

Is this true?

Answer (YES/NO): NO